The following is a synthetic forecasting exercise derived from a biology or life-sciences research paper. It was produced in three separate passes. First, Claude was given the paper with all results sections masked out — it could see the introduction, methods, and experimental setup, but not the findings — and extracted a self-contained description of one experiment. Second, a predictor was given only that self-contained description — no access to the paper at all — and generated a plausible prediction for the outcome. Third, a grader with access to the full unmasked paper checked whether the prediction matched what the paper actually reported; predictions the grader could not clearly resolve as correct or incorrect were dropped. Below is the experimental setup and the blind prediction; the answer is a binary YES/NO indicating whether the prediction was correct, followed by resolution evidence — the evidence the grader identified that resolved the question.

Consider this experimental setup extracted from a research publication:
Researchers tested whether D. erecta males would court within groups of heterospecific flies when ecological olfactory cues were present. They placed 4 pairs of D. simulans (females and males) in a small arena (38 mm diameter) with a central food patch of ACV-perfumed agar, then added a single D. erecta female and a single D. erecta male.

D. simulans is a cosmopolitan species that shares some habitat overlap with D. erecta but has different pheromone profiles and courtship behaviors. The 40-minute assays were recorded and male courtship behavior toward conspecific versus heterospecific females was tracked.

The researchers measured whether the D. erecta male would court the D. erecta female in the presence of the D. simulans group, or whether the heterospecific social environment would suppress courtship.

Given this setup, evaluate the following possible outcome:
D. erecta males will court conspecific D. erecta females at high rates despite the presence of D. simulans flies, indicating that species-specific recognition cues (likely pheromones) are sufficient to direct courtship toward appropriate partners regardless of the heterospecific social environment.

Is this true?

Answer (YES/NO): NO